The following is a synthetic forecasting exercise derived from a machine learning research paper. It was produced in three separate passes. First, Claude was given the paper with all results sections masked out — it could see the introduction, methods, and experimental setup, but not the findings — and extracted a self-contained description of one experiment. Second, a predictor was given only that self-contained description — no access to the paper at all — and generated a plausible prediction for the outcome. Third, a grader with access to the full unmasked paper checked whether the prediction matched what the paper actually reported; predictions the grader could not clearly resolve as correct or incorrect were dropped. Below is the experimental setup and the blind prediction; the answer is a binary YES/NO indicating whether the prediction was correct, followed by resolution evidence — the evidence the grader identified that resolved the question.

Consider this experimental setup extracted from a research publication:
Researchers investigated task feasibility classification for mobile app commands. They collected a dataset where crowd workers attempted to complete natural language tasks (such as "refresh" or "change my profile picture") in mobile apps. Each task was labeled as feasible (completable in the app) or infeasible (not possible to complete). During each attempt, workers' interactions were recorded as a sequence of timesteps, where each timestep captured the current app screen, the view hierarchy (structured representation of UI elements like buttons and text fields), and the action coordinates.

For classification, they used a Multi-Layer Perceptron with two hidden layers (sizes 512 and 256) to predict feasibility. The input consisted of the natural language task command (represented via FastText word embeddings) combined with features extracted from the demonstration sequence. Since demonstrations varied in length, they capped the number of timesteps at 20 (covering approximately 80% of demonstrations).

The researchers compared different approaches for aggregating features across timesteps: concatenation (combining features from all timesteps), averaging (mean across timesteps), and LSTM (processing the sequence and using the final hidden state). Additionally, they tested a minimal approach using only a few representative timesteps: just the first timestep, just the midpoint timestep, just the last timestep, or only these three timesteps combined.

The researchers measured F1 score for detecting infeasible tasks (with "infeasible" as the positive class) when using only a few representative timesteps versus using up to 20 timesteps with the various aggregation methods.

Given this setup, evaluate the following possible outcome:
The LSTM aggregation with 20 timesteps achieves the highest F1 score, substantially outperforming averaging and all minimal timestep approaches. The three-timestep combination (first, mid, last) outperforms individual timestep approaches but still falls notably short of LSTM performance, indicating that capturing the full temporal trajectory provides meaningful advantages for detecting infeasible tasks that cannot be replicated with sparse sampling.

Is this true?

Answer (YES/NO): NO